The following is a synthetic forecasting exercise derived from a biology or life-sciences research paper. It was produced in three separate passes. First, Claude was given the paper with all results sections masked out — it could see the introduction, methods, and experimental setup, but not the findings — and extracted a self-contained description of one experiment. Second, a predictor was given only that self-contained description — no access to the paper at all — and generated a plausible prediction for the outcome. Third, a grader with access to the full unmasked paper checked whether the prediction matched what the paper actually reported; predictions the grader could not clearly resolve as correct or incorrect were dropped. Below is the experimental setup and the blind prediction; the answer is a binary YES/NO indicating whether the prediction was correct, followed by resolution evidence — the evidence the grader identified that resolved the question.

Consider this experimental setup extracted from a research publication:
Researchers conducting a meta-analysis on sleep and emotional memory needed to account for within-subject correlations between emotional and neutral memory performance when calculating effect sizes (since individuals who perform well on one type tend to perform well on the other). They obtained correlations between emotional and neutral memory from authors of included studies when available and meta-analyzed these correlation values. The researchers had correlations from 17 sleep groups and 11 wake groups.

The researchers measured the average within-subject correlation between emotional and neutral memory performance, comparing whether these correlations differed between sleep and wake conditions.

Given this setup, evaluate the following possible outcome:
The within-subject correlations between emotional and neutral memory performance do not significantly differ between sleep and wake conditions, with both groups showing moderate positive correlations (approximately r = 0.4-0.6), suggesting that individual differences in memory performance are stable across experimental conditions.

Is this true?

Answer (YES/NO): NO